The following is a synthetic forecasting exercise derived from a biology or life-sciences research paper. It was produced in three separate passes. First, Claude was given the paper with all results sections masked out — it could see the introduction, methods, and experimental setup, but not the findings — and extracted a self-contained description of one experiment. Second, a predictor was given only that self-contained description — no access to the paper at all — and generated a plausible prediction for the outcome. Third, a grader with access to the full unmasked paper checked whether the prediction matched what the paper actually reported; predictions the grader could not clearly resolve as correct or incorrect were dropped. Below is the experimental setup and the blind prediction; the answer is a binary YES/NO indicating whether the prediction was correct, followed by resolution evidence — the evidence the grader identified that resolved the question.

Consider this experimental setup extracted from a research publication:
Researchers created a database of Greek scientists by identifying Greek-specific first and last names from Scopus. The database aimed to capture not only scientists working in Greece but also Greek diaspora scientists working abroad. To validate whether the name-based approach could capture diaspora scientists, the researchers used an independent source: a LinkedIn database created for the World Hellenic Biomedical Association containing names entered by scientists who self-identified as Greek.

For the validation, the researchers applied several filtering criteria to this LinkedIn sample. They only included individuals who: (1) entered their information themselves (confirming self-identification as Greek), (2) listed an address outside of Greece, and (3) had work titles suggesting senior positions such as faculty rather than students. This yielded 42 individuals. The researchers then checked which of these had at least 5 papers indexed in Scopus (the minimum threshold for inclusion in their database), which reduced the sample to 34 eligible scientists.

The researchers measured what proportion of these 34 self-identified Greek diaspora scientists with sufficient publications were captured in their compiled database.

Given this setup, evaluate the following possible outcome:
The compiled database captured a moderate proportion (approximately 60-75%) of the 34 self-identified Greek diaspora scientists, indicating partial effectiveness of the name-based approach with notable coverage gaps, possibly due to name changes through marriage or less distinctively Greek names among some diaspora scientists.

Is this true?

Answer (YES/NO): NO